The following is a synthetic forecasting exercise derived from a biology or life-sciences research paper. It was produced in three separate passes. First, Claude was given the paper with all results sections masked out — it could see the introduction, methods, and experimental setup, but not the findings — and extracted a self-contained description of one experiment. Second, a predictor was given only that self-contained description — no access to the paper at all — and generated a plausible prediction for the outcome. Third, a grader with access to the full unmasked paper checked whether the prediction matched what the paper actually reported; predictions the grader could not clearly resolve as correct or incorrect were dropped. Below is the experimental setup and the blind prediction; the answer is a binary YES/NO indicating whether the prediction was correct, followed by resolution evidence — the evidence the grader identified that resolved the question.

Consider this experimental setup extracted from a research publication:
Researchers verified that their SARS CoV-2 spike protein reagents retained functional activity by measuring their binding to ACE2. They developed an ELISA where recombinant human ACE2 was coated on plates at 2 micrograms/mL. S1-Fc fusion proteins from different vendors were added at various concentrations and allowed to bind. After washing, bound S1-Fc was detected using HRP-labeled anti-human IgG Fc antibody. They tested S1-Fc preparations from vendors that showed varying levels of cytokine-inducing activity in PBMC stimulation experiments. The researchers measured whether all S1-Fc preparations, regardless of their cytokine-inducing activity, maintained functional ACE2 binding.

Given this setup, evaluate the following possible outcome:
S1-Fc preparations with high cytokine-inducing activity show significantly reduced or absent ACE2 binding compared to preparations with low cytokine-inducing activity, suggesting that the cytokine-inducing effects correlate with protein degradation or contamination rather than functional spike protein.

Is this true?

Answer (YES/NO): NO